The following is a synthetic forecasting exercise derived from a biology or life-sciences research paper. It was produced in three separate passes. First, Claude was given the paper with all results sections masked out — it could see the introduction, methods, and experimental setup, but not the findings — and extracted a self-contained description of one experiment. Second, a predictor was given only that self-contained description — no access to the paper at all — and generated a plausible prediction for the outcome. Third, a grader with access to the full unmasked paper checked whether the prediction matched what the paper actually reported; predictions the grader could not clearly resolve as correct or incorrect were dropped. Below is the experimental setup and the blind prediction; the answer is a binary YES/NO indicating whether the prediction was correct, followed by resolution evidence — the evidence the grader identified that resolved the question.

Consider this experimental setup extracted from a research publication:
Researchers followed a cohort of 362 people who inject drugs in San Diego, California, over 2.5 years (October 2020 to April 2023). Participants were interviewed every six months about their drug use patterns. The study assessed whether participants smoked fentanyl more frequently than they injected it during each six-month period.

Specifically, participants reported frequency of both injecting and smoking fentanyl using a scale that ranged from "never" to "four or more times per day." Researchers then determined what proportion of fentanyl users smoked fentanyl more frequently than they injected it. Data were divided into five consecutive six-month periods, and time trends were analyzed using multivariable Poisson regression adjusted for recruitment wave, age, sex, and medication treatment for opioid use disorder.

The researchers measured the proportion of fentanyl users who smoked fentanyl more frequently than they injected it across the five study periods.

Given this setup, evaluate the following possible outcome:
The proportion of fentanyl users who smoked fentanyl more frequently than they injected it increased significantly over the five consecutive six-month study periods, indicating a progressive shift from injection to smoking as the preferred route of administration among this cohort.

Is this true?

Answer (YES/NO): NO